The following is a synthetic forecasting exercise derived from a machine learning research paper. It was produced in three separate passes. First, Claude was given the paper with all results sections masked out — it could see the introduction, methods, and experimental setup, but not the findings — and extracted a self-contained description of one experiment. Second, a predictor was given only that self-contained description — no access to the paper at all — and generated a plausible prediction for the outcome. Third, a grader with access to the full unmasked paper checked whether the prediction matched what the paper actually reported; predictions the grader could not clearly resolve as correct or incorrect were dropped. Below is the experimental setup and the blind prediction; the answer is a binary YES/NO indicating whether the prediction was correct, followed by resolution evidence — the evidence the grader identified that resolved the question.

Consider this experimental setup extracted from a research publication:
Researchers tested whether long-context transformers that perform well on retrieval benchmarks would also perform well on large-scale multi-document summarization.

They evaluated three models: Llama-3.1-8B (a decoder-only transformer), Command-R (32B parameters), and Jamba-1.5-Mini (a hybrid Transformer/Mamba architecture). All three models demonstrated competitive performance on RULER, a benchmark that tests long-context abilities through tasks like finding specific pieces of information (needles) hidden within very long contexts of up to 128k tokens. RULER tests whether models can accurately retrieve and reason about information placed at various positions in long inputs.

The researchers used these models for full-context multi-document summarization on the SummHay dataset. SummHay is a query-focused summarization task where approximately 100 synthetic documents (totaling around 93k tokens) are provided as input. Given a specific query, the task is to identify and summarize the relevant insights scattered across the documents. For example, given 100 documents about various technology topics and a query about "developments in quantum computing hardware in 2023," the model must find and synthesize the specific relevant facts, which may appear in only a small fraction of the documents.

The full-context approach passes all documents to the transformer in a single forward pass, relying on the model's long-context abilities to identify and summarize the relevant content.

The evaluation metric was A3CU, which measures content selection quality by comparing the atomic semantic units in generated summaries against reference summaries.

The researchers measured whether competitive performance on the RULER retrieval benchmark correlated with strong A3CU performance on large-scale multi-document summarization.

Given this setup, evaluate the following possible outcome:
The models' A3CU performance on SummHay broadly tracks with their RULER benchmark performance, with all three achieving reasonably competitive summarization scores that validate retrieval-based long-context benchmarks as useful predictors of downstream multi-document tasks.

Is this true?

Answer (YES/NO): NO